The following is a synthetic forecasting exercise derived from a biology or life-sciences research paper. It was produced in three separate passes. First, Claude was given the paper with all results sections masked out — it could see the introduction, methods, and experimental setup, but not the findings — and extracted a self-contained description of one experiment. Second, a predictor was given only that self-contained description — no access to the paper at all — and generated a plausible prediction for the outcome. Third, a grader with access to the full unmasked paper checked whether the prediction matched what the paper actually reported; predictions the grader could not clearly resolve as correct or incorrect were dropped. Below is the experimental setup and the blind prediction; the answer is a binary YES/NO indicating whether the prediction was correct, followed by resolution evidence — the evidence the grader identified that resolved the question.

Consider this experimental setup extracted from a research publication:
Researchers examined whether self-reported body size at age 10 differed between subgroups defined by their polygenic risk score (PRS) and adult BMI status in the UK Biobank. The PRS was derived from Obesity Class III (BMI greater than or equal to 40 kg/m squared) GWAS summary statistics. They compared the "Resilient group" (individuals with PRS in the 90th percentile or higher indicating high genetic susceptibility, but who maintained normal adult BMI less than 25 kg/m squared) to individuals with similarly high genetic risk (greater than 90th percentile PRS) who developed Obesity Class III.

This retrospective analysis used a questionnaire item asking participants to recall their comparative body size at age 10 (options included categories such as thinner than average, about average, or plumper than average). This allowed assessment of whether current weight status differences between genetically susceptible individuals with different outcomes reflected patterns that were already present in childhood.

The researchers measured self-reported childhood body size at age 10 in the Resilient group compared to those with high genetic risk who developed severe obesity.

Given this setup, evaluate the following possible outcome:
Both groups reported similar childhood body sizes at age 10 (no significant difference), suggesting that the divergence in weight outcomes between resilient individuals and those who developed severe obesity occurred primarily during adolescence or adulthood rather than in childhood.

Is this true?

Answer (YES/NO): NO